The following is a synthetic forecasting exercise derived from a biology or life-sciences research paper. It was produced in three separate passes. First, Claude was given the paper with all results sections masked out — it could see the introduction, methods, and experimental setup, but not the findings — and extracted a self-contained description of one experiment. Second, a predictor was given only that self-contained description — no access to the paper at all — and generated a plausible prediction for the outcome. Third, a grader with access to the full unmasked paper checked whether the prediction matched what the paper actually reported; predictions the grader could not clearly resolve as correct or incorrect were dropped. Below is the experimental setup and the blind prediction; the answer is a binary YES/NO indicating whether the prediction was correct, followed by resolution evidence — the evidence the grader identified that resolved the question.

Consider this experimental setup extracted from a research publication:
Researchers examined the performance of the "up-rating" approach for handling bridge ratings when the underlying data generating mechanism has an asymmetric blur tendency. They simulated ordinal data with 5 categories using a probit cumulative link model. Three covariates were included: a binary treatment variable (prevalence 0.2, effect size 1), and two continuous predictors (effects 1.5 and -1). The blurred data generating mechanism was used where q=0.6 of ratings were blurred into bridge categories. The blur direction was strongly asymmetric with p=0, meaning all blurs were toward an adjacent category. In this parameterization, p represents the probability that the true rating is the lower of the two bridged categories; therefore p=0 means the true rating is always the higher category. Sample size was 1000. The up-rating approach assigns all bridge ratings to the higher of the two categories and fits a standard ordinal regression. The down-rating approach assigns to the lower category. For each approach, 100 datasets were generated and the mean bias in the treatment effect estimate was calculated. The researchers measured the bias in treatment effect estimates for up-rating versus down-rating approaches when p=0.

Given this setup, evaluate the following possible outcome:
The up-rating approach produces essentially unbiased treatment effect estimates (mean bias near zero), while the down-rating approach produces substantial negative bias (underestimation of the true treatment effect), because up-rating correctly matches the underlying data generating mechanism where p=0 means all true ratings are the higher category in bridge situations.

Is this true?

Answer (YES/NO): YES